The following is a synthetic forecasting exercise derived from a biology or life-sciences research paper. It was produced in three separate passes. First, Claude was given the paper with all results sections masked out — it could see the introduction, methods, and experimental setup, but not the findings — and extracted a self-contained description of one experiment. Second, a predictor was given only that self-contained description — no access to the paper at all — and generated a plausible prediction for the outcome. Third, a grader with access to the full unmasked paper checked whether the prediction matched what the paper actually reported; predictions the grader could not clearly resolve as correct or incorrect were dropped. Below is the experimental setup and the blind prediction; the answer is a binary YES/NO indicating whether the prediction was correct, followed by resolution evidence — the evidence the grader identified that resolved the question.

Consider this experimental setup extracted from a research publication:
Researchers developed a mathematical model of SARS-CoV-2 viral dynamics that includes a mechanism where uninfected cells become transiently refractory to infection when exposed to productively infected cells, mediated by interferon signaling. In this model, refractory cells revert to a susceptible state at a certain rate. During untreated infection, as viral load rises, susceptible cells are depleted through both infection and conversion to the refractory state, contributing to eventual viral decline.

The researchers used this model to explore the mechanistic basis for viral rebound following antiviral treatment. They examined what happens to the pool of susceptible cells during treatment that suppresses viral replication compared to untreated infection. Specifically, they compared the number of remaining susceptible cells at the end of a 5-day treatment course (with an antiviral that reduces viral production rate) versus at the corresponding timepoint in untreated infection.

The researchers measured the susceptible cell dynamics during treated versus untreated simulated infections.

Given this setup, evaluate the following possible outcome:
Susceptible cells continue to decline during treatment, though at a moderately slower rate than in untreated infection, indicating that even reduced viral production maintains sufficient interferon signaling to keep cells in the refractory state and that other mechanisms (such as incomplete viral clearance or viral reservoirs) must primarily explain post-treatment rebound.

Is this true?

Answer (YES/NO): NO